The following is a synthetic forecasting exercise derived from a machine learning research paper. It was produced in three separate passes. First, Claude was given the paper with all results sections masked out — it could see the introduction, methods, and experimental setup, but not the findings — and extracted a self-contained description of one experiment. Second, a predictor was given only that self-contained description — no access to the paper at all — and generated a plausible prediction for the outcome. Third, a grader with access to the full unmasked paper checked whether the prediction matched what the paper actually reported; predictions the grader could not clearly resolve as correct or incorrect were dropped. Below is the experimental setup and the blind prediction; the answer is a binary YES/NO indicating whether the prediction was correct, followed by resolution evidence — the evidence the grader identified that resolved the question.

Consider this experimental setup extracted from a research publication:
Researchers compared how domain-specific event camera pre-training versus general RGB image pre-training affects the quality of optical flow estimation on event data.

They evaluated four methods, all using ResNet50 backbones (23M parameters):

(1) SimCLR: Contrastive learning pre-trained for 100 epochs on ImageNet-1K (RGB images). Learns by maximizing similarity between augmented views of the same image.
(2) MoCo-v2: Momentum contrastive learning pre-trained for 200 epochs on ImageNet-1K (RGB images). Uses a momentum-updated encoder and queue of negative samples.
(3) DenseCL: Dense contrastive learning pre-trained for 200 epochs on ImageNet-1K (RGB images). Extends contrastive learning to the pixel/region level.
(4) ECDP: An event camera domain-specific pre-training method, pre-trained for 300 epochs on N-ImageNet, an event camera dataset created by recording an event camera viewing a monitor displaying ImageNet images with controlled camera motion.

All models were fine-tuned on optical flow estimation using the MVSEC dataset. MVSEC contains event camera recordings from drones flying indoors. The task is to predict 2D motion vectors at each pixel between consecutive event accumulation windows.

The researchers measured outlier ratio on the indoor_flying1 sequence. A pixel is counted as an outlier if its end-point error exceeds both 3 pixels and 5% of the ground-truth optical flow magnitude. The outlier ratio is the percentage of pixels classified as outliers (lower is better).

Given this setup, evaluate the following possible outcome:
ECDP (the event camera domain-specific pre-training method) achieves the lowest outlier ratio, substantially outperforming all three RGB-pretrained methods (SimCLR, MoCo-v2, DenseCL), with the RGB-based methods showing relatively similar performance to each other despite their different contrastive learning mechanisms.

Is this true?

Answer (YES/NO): YES